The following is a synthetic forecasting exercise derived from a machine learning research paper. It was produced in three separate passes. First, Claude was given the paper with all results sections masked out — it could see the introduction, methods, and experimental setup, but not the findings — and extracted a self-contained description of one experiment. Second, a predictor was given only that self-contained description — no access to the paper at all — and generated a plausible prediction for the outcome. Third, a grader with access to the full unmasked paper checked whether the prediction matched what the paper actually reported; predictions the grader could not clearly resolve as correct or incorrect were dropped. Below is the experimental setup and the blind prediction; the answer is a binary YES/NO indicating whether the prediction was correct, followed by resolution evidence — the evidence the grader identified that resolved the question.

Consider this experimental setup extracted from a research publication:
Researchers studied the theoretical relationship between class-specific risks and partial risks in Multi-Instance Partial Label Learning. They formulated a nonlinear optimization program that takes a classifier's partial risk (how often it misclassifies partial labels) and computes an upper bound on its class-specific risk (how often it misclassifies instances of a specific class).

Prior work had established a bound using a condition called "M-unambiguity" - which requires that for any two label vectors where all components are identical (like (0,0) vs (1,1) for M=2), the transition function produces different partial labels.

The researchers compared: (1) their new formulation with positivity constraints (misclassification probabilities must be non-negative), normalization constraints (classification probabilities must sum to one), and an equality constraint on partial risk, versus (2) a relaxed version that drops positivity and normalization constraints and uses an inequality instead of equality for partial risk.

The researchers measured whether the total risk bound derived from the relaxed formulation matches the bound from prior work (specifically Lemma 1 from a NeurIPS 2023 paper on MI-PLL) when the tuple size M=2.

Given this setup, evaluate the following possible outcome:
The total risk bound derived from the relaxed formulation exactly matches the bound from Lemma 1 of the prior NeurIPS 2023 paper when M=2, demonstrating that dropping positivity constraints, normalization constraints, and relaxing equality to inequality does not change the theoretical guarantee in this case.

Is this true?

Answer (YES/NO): YES